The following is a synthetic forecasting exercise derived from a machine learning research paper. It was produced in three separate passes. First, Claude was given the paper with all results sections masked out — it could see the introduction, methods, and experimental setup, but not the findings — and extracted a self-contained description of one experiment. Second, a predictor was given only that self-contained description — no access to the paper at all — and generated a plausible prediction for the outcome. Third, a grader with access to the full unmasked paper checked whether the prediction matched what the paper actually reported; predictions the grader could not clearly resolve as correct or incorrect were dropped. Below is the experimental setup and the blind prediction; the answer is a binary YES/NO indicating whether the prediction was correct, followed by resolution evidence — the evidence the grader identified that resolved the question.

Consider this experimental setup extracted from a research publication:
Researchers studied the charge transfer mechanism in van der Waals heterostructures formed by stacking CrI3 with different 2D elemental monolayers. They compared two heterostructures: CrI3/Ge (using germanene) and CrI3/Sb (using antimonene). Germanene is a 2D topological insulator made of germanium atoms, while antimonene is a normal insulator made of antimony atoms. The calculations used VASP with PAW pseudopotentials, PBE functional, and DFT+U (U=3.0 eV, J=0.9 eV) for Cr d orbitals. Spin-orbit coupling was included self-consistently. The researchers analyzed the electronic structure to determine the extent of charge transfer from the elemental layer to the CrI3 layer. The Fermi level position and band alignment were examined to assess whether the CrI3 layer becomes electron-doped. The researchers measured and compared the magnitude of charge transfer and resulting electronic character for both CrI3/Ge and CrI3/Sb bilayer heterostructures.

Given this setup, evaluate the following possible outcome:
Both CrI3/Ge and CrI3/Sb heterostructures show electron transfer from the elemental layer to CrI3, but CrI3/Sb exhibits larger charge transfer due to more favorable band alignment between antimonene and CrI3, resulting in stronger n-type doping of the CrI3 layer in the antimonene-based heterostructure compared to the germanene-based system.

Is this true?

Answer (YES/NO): YES